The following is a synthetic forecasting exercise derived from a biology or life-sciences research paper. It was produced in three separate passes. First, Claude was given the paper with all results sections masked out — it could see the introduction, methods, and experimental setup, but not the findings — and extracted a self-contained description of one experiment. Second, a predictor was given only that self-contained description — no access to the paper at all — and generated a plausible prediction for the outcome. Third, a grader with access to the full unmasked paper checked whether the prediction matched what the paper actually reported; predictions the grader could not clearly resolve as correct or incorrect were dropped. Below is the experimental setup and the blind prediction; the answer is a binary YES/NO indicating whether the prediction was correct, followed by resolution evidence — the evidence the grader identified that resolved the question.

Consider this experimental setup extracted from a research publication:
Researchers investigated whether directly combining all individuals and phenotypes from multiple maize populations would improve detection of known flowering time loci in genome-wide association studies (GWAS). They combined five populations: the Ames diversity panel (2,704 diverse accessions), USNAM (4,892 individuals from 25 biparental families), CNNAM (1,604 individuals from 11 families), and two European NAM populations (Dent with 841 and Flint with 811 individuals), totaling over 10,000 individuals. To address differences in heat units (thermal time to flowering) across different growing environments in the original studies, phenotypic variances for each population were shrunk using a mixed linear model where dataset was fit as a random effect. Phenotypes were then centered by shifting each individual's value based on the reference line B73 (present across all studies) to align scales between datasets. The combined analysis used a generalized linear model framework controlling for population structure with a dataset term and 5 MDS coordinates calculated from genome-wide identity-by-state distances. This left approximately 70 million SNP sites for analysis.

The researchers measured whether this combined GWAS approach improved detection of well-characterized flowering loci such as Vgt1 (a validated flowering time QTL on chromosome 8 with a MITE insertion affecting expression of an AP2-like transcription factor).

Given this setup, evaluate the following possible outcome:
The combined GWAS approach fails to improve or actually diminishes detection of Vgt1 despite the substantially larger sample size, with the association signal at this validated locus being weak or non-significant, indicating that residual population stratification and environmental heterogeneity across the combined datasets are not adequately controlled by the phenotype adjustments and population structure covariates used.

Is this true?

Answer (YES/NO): NO